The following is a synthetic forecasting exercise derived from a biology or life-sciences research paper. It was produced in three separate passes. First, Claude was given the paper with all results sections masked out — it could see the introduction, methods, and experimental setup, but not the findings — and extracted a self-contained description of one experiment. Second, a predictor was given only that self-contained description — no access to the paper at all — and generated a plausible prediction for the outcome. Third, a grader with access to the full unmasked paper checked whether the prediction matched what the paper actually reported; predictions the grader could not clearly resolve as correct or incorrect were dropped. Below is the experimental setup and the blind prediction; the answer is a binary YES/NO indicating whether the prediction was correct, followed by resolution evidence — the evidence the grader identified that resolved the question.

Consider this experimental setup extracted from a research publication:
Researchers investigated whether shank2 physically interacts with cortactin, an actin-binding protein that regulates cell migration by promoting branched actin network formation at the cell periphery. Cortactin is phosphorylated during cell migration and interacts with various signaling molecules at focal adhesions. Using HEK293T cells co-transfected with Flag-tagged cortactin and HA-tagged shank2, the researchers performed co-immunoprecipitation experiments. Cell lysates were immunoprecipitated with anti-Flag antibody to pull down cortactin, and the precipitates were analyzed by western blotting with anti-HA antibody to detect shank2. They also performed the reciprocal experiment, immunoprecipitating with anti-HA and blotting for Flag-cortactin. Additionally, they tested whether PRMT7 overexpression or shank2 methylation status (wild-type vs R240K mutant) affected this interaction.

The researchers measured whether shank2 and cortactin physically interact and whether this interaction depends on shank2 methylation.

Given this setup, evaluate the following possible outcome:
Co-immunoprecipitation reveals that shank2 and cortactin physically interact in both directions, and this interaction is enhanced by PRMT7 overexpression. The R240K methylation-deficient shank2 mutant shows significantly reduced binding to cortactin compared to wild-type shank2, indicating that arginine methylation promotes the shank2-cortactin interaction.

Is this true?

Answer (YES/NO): YES